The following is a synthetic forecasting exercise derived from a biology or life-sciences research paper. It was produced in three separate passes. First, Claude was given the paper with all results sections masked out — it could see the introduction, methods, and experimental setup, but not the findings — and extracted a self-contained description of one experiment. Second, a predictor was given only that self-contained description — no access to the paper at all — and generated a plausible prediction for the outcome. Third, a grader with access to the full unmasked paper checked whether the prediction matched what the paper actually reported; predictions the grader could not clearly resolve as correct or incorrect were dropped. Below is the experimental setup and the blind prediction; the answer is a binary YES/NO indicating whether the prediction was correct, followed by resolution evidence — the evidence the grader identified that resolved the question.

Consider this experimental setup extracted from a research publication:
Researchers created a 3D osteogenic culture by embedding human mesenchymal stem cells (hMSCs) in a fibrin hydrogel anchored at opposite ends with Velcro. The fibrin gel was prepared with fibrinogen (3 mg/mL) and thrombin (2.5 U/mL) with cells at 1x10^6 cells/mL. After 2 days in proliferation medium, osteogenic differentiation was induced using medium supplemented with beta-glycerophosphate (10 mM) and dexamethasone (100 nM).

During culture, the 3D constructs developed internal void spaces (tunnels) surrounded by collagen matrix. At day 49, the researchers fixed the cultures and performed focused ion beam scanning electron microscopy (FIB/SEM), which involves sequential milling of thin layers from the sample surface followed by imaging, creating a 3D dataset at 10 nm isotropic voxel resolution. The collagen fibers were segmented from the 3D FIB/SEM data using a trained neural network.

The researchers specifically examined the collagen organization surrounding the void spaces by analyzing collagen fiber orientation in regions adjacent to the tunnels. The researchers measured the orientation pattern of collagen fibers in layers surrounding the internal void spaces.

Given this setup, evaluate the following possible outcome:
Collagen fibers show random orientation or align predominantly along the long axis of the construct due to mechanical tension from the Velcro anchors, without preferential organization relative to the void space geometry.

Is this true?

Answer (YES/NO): NO